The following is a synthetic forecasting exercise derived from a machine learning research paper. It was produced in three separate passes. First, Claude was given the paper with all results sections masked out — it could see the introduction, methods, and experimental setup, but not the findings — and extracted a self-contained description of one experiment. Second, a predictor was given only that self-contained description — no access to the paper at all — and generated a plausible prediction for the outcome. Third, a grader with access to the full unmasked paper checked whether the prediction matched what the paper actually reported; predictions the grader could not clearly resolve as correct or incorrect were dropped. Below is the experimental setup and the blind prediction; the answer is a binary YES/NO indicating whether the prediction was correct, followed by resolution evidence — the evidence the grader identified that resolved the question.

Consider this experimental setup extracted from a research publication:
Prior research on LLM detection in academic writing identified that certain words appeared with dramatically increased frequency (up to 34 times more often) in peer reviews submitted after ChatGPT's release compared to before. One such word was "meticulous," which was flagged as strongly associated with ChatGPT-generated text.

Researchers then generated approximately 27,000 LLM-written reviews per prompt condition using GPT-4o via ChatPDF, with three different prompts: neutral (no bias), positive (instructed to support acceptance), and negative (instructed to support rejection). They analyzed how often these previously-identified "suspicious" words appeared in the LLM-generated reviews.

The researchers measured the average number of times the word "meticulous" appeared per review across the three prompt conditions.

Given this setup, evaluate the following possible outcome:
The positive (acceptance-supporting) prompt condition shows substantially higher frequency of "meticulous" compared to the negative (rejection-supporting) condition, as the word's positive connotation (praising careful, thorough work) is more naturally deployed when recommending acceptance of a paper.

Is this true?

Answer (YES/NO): YES